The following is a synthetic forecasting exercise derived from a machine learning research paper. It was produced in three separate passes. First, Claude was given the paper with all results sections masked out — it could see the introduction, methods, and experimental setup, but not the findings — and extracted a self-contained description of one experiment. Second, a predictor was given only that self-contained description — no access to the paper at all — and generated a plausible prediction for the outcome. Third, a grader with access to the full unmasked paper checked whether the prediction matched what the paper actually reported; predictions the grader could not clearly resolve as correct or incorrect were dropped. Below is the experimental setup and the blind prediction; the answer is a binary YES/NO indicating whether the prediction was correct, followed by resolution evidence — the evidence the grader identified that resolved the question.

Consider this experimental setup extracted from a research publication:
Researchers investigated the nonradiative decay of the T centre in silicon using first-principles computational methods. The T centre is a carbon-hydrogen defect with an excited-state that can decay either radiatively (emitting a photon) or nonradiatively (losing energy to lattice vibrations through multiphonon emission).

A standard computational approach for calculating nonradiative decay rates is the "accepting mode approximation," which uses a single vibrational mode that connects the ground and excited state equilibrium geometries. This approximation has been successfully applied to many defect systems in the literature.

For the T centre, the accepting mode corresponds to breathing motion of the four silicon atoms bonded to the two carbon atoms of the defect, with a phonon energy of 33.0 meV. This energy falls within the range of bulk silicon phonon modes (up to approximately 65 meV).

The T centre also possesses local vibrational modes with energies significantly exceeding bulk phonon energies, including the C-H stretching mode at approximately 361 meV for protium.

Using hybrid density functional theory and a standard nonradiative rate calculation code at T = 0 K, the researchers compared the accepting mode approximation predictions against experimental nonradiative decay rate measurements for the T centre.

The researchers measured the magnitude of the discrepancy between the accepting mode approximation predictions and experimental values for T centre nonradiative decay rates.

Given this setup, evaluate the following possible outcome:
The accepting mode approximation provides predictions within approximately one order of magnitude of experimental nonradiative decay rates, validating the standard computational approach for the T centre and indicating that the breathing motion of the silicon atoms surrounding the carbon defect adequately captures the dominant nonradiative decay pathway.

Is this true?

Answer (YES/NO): NO